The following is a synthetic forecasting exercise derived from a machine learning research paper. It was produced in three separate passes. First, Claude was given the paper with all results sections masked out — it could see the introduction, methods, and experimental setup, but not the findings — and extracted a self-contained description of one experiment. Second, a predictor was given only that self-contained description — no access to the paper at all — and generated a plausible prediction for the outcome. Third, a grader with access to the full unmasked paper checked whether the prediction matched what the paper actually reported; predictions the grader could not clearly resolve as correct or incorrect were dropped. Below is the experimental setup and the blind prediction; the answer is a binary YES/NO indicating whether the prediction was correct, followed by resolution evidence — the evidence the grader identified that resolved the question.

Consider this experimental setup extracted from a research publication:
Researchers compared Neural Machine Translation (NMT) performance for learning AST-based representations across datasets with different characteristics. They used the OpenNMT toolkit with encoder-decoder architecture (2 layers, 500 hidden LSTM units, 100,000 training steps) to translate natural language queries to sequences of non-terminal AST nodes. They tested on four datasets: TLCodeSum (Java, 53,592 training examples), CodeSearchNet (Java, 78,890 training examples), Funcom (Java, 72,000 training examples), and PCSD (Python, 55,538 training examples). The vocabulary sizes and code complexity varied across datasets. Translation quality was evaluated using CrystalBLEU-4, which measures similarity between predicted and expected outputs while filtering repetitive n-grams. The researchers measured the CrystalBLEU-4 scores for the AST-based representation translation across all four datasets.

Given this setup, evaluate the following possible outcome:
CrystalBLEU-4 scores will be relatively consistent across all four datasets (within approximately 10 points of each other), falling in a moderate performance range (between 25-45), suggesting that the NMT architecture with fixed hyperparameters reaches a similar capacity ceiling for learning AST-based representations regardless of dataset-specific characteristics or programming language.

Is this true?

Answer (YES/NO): NO